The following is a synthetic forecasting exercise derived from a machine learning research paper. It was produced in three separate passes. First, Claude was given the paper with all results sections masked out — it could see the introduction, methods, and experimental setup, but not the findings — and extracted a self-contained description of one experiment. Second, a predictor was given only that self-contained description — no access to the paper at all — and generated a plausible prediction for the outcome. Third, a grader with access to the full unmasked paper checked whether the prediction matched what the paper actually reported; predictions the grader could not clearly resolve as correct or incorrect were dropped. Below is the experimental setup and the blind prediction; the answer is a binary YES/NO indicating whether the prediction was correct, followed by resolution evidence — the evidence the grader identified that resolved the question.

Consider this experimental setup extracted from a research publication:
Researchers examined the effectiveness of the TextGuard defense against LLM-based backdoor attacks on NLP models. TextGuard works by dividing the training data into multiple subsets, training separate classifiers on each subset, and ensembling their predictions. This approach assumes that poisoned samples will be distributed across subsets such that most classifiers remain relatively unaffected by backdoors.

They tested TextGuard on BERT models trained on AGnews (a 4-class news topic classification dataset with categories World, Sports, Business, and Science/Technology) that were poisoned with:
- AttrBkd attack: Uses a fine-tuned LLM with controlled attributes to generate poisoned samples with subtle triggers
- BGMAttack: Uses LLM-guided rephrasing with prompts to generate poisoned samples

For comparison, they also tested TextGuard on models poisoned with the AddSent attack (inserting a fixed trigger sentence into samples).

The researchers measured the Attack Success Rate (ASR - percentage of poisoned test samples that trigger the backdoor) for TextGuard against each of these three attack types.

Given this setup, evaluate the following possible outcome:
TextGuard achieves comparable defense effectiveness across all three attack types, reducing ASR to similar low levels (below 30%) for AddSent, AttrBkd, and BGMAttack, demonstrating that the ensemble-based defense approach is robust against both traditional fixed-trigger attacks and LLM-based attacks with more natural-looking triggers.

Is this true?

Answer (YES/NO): NO